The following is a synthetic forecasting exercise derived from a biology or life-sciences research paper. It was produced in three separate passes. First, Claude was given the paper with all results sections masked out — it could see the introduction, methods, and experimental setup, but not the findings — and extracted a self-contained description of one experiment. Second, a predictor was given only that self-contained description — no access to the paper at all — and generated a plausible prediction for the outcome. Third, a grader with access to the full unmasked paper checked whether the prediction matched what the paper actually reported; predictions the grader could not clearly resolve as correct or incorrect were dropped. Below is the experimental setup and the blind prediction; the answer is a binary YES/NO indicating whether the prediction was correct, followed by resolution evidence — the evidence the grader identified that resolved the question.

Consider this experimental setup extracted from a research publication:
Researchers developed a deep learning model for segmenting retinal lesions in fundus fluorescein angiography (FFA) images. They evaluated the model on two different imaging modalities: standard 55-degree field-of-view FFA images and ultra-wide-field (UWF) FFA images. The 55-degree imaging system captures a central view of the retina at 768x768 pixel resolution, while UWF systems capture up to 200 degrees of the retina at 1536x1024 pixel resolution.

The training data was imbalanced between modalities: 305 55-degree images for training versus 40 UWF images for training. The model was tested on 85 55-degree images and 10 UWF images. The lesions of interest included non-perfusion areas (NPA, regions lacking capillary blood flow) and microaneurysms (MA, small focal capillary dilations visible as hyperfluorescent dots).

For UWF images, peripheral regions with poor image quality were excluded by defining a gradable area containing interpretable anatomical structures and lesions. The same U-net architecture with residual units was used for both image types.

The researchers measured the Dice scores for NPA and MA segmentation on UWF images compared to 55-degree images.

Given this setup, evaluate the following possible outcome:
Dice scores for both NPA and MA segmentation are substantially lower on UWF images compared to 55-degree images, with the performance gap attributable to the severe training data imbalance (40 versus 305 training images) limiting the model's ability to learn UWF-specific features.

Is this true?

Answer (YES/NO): NO